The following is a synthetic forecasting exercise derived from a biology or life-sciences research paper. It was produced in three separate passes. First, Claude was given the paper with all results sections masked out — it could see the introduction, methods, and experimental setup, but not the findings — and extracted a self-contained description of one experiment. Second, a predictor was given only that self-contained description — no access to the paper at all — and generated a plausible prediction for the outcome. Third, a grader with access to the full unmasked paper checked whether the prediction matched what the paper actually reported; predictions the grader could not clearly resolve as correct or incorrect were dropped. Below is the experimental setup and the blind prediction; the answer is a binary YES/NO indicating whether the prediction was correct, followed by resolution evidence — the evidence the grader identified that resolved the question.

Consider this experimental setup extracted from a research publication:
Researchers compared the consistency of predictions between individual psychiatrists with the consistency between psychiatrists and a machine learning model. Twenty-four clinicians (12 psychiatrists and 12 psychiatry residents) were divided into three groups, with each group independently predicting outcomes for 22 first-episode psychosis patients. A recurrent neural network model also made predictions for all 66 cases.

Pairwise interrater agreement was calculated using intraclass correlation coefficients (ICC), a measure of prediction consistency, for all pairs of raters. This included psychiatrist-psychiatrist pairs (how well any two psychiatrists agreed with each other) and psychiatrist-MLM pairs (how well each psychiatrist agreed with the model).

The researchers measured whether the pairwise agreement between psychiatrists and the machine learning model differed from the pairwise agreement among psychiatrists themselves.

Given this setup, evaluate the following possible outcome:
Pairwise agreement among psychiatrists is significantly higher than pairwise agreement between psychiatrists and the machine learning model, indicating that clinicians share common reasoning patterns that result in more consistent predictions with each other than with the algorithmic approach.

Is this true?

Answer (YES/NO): NO